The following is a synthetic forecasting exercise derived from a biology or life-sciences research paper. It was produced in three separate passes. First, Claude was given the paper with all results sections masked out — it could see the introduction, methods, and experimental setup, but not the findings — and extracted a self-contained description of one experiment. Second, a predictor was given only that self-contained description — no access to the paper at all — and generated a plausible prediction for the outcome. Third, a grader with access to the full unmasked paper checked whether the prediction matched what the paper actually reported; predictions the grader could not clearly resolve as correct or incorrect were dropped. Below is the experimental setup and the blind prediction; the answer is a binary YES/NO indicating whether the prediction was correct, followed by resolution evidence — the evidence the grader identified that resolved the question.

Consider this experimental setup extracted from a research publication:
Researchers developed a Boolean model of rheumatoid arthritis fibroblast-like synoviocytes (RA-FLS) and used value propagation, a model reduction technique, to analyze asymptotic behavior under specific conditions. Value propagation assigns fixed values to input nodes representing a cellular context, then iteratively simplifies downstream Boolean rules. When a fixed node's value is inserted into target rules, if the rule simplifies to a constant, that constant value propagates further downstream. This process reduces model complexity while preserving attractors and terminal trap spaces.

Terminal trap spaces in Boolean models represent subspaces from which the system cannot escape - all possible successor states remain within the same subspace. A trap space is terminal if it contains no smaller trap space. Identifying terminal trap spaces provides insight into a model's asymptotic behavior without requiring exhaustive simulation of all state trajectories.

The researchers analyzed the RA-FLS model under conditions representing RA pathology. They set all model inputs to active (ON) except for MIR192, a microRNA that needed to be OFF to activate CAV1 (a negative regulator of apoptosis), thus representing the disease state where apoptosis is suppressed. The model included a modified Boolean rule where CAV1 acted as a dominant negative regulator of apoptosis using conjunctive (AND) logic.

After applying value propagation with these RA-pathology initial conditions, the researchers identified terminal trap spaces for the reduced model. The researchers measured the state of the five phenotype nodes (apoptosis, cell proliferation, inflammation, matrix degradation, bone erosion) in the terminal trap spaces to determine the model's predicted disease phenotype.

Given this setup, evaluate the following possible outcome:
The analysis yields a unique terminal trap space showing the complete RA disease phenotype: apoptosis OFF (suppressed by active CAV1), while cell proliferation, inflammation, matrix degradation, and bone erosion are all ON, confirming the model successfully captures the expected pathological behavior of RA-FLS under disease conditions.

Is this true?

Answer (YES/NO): YES